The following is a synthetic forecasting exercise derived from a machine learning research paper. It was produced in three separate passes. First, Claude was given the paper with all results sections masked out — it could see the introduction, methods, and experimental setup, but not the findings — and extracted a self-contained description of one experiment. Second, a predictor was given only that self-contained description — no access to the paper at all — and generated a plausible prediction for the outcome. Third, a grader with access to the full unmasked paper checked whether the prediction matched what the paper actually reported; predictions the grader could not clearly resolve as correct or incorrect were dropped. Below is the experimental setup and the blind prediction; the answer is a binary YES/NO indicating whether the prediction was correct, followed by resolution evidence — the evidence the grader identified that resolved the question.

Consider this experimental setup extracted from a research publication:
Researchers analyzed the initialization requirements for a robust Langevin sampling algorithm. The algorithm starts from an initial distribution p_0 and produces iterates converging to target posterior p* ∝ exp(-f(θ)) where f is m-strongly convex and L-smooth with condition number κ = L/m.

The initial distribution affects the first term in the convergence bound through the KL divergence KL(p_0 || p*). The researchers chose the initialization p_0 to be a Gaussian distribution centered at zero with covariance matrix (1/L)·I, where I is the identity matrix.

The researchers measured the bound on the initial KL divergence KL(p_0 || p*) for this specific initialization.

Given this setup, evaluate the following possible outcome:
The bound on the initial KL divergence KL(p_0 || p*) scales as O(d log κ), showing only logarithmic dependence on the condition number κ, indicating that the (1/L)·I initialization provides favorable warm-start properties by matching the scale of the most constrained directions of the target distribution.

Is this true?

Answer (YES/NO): YES